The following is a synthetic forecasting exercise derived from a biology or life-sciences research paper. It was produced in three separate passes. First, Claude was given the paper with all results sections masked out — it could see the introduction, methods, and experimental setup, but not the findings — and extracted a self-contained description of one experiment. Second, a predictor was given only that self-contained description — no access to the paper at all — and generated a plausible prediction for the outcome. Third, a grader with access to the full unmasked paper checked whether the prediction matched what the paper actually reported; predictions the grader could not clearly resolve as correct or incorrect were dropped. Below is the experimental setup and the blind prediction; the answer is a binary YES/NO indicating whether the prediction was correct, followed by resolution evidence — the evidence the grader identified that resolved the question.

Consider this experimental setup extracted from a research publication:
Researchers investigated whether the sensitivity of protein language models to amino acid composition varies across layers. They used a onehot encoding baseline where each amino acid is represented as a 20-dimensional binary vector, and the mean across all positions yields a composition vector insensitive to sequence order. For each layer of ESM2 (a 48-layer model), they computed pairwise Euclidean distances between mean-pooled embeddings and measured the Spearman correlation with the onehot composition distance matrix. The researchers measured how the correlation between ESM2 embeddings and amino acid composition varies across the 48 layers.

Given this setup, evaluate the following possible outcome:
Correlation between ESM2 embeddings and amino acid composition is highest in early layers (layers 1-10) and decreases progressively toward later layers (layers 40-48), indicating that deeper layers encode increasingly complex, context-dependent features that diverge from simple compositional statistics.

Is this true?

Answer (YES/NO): NO